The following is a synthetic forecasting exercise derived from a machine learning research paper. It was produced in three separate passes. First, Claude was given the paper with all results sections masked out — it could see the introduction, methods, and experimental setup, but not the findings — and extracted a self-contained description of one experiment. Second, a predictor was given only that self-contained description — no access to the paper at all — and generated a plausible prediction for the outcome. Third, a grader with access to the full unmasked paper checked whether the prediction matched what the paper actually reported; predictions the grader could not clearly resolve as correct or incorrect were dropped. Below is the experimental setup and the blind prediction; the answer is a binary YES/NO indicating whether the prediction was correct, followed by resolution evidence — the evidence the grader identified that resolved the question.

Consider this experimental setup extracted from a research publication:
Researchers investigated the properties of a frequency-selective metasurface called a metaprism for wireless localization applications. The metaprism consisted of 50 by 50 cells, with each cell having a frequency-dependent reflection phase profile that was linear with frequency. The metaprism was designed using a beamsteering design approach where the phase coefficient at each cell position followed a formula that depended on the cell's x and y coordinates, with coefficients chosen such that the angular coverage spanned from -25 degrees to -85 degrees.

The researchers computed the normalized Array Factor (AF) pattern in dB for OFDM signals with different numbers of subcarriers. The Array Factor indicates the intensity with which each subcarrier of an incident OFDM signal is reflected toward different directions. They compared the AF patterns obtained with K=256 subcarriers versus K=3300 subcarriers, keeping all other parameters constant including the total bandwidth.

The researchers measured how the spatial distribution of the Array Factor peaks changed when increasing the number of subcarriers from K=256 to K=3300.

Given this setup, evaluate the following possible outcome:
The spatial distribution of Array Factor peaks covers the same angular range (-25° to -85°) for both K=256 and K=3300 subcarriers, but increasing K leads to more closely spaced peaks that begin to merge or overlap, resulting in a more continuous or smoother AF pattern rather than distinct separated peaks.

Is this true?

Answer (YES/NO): NO